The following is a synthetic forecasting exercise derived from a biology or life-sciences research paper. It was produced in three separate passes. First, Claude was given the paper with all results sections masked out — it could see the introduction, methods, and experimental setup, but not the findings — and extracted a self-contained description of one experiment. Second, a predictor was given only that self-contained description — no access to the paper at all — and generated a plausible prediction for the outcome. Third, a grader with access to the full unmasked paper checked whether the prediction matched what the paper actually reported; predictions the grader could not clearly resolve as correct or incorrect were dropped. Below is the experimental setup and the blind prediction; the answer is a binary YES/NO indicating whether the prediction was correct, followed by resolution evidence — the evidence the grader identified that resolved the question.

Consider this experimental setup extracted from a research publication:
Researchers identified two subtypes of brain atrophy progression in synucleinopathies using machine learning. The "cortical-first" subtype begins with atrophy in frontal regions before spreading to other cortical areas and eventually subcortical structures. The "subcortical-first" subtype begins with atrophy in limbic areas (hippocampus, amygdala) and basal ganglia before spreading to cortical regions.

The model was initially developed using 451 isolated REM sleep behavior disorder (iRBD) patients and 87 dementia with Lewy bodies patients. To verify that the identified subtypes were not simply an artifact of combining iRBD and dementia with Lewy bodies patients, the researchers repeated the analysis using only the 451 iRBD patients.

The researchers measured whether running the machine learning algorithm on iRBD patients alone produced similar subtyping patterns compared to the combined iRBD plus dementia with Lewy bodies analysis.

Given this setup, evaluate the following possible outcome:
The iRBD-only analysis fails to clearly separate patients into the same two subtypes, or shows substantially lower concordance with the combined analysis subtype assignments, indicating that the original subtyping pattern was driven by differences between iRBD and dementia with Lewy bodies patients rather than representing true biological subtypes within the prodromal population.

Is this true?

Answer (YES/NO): NO